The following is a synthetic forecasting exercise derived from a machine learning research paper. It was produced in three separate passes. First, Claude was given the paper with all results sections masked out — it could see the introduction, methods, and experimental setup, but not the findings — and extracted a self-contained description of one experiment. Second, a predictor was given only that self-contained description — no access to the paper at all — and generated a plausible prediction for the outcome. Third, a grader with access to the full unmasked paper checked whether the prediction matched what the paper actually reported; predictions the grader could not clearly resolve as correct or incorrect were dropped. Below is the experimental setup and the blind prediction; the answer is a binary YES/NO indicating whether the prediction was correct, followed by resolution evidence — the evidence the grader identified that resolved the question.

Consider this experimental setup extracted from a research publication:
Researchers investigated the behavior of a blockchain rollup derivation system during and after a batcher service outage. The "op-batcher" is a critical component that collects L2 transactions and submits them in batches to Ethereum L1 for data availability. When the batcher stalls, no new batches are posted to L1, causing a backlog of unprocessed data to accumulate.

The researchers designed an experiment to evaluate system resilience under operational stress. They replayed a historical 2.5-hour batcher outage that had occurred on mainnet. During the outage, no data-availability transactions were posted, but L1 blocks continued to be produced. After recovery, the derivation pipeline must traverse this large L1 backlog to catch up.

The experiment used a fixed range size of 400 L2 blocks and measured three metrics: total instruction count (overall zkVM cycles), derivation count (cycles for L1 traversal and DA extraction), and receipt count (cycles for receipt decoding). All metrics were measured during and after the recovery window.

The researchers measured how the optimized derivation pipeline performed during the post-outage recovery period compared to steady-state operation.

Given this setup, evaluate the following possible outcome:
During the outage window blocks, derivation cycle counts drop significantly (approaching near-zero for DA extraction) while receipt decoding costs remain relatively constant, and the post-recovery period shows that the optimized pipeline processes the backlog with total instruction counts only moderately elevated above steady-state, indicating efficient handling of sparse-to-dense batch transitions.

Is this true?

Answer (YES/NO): NO